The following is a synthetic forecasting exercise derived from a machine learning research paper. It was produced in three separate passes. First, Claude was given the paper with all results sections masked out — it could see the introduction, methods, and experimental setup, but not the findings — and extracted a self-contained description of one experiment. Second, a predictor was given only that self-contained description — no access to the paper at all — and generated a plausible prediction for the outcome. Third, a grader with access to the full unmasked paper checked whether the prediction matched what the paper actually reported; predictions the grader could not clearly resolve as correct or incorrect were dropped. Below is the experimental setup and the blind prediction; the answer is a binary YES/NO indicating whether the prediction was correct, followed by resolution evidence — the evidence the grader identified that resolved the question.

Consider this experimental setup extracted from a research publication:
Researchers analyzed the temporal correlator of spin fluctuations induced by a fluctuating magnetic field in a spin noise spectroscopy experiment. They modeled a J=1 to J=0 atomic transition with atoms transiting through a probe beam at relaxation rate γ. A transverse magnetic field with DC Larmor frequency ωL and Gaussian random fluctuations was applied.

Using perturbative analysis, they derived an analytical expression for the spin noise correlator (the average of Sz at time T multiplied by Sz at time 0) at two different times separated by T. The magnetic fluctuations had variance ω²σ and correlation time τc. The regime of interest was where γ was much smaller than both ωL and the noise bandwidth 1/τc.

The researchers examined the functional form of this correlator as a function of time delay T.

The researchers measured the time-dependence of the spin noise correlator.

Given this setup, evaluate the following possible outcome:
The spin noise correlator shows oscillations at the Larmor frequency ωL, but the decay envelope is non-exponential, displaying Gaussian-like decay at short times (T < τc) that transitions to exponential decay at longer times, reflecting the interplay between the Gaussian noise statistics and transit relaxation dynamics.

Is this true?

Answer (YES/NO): NO